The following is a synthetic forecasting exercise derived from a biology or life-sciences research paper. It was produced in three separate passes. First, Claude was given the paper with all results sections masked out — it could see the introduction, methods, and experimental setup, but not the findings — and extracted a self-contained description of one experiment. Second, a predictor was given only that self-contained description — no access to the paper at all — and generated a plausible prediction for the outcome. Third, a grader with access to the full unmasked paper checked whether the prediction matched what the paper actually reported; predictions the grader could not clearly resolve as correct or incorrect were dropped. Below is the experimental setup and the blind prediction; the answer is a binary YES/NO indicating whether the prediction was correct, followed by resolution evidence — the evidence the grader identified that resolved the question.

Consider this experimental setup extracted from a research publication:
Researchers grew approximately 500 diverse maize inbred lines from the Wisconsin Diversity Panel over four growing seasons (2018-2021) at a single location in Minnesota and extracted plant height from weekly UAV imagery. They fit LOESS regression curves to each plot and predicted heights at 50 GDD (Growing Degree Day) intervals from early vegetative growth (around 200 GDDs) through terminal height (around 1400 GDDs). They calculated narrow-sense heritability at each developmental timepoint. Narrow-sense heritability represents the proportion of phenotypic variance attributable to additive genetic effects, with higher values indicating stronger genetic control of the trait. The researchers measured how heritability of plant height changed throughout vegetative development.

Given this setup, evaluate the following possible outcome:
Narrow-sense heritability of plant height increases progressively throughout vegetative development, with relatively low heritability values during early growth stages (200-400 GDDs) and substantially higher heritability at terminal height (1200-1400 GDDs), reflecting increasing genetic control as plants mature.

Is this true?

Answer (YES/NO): YES